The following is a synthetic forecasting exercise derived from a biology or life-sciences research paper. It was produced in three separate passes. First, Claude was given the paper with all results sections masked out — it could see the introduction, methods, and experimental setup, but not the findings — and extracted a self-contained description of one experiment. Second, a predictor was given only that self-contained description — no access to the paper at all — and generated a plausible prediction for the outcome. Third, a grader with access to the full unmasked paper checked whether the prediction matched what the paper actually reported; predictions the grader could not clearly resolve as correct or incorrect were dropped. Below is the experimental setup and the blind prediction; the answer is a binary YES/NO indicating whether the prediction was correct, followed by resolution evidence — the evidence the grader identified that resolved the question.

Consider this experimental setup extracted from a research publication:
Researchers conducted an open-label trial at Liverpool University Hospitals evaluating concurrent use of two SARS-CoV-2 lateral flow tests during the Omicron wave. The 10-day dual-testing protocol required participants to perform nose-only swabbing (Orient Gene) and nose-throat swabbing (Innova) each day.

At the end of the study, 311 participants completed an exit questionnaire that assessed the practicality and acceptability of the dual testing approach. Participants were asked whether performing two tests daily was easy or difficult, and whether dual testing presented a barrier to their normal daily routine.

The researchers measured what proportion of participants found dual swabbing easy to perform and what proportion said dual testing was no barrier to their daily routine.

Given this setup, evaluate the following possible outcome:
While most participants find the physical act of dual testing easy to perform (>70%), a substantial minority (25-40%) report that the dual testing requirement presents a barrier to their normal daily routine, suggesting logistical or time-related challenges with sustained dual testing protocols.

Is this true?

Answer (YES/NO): NO